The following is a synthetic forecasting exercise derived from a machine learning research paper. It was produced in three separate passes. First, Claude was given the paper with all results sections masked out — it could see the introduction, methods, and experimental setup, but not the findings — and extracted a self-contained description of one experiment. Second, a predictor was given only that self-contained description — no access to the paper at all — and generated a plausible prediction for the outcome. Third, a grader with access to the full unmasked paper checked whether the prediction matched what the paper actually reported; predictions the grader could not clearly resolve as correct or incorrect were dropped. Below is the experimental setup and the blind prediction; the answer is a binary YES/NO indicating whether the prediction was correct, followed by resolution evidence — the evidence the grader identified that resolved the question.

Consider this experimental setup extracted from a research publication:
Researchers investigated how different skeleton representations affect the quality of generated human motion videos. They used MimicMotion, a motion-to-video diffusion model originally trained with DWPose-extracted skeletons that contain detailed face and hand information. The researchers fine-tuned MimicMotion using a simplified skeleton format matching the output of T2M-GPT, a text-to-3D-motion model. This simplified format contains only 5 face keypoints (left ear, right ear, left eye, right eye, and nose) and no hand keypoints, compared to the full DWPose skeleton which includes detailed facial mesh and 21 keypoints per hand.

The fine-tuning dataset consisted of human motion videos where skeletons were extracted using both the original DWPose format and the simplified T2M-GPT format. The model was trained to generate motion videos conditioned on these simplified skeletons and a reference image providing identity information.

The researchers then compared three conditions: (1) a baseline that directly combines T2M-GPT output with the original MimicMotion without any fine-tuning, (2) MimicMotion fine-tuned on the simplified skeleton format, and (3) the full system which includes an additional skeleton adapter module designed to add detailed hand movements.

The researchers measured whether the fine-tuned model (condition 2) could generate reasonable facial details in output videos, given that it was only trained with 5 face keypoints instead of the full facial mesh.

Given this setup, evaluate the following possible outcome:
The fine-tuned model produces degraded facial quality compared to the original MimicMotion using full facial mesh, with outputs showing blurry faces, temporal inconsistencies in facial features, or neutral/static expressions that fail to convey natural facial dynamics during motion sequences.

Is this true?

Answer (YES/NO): NO